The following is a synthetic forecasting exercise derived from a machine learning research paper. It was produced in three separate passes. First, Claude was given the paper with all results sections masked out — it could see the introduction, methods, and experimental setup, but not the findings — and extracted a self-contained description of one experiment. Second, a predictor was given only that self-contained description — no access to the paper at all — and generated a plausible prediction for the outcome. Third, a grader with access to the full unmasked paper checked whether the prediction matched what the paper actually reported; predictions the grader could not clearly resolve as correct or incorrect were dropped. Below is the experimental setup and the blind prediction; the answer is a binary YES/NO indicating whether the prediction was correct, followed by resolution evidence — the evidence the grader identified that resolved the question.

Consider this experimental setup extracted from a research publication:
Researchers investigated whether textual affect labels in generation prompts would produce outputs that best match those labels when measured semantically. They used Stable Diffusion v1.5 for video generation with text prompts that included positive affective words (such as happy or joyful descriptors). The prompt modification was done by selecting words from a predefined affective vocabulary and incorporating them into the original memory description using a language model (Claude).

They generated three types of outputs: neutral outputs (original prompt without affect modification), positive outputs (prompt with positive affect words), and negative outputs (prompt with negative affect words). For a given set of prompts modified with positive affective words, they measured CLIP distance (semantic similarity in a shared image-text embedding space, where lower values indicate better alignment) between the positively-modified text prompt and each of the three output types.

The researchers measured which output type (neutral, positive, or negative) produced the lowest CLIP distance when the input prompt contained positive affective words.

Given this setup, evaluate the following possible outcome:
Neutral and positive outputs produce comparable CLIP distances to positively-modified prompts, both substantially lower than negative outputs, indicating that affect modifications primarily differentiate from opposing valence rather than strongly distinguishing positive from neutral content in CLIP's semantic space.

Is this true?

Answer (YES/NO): NO